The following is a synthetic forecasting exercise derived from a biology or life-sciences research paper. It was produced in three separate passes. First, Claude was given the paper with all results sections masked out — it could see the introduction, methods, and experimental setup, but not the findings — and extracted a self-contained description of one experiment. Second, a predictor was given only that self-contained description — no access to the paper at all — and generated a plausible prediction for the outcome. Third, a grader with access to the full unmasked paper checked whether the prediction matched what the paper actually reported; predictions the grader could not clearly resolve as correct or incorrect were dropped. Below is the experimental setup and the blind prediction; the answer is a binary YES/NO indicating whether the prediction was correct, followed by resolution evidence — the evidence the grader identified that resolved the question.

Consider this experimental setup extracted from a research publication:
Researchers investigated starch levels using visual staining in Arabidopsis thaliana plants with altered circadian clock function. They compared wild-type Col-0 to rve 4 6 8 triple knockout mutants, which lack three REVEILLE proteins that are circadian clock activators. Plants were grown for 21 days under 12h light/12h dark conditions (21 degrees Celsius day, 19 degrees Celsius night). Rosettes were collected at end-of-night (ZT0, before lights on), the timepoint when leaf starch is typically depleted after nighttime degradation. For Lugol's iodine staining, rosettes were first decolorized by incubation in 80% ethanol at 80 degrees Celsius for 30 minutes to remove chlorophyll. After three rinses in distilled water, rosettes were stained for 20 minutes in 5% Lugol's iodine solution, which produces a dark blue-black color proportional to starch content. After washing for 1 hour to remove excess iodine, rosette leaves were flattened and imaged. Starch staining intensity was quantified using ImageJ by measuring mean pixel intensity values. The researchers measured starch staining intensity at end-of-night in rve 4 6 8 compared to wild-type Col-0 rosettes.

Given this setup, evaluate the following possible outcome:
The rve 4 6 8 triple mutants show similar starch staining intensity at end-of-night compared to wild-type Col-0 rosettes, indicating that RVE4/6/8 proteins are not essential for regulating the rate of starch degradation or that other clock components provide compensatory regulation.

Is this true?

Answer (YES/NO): NO